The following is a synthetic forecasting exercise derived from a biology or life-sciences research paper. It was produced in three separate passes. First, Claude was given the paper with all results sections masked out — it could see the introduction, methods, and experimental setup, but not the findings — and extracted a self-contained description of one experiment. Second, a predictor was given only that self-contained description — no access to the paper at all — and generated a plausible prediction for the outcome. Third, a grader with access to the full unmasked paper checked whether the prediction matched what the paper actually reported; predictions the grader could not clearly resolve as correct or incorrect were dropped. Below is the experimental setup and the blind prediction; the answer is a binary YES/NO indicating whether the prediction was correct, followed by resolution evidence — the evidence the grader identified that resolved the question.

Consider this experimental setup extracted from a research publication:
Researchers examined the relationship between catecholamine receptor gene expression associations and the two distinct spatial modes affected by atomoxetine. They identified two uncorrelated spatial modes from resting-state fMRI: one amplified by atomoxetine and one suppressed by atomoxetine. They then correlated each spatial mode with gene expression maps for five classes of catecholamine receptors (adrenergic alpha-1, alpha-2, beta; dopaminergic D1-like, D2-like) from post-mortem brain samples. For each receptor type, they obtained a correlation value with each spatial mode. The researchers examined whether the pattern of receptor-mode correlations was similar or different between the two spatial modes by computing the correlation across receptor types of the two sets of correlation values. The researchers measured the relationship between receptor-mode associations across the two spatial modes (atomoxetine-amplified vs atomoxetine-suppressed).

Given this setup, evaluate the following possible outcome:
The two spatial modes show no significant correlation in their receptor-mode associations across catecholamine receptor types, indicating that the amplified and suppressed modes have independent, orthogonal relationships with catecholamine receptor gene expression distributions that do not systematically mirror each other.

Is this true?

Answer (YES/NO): NO